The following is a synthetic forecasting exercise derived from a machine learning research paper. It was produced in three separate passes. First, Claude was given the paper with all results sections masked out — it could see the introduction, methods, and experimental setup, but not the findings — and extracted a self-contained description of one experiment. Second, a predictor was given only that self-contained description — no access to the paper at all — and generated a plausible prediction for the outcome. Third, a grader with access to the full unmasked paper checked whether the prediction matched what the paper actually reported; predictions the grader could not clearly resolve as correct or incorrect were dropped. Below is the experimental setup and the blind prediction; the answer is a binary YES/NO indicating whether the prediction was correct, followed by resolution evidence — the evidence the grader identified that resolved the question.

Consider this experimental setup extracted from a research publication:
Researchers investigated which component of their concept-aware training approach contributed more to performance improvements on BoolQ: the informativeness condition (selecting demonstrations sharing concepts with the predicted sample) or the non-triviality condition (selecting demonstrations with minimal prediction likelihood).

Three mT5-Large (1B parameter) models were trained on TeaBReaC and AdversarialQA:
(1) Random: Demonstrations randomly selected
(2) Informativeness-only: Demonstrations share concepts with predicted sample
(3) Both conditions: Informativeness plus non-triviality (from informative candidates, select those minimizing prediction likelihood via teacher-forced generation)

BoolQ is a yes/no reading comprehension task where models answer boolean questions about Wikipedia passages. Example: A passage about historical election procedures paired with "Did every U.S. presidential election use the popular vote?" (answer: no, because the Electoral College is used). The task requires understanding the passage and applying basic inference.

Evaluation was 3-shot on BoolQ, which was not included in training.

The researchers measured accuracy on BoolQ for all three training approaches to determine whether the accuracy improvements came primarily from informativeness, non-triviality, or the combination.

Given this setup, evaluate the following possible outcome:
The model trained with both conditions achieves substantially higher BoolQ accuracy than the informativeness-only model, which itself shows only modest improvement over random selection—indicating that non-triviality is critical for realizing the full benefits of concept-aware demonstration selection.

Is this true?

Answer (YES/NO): NO